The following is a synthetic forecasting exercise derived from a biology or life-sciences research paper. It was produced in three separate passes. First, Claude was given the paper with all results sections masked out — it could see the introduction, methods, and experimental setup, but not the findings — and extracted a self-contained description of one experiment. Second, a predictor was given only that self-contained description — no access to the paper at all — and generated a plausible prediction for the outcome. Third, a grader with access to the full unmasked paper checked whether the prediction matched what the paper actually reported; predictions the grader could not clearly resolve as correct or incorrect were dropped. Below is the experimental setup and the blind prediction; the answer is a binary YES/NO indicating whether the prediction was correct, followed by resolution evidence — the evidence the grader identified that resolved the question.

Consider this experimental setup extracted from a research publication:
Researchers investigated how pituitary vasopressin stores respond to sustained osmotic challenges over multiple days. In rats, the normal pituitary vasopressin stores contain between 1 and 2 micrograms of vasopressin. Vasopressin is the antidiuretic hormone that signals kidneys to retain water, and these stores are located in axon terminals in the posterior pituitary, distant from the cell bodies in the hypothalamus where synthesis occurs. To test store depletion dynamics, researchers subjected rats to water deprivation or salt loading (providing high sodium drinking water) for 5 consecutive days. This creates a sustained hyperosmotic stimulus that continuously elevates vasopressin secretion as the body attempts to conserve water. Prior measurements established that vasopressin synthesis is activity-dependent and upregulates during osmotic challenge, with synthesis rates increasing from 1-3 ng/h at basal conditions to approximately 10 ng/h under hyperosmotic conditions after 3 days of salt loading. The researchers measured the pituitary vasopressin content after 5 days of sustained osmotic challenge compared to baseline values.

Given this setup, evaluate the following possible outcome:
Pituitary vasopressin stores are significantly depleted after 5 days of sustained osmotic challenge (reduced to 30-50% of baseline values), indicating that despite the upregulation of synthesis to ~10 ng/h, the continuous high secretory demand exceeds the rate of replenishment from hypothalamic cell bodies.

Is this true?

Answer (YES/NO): NO